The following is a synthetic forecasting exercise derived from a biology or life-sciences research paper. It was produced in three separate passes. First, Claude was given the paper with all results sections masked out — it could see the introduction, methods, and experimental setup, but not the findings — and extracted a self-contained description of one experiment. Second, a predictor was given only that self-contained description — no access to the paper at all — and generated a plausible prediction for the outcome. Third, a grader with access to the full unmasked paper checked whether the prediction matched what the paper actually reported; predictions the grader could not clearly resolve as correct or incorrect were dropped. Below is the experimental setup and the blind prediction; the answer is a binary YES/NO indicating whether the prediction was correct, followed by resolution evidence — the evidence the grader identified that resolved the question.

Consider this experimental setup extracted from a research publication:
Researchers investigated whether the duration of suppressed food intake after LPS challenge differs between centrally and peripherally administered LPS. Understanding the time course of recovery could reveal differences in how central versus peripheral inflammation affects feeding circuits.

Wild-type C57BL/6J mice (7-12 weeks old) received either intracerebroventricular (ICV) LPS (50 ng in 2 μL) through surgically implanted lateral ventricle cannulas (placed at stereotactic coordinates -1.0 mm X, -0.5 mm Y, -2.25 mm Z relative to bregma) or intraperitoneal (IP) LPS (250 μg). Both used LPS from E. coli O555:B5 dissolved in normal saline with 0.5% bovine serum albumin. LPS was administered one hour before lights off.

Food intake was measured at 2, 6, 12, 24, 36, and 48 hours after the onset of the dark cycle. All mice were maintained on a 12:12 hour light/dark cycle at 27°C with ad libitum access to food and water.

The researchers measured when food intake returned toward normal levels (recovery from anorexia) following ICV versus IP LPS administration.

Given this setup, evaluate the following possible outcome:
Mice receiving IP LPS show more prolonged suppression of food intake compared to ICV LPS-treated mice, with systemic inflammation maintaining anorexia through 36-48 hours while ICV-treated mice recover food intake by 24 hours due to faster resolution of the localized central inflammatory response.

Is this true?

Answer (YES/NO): NO